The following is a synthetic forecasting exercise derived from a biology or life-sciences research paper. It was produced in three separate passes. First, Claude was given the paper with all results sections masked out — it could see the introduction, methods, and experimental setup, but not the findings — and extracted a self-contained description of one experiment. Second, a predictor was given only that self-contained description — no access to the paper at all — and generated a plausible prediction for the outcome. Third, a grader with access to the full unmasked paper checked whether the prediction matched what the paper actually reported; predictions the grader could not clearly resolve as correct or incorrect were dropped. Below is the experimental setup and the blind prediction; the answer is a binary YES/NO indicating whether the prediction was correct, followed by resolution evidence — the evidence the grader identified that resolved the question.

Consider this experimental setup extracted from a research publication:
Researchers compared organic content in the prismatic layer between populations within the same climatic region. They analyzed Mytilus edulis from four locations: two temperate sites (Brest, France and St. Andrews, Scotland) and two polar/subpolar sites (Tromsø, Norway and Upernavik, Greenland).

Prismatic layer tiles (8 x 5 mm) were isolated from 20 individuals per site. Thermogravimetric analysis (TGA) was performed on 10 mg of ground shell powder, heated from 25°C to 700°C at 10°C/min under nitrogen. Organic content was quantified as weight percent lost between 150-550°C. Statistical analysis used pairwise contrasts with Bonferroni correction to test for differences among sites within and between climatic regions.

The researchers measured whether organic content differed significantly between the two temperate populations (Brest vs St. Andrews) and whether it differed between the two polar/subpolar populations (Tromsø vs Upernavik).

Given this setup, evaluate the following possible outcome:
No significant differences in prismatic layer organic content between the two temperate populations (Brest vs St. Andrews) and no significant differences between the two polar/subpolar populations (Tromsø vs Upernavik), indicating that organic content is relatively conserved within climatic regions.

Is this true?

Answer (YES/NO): YES